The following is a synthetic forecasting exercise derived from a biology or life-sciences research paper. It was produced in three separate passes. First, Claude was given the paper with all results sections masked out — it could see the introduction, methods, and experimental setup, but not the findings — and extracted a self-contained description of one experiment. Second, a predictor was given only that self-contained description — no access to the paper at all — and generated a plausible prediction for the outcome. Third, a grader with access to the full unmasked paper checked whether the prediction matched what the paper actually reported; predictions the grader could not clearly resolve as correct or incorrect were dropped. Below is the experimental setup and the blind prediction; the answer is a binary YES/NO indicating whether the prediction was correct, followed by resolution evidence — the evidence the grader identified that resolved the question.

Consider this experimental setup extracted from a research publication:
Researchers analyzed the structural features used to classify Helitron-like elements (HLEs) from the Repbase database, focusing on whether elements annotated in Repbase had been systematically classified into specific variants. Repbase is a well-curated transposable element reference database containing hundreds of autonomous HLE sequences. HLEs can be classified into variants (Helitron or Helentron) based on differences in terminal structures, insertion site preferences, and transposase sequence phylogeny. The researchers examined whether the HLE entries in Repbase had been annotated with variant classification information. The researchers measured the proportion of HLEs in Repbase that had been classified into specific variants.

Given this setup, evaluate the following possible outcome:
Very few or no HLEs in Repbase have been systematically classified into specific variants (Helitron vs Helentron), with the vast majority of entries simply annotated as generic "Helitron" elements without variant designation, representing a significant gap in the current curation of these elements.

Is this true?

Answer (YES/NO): YES